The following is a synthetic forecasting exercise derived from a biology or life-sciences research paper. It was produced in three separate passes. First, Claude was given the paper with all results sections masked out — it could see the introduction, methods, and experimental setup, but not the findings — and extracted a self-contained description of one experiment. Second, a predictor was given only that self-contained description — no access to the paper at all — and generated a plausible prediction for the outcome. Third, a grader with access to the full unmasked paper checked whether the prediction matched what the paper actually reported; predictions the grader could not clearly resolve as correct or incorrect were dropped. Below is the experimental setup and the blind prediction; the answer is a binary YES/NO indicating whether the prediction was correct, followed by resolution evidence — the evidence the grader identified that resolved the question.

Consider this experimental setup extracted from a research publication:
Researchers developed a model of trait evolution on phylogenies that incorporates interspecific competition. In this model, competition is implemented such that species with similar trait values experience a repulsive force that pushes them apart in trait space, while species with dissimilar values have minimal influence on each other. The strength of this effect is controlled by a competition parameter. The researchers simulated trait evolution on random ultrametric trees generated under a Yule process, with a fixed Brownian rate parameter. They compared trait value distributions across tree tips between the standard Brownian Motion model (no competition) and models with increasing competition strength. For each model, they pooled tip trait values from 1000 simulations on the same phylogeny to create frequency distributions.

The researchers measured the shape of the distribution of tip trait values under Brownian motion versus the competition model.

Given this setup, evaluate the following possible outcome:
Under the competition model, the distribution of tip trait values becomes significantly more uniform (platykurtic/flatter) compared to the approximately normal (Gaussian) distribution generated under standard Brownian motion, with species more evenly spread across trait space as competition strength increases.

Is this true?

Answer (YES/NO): YES